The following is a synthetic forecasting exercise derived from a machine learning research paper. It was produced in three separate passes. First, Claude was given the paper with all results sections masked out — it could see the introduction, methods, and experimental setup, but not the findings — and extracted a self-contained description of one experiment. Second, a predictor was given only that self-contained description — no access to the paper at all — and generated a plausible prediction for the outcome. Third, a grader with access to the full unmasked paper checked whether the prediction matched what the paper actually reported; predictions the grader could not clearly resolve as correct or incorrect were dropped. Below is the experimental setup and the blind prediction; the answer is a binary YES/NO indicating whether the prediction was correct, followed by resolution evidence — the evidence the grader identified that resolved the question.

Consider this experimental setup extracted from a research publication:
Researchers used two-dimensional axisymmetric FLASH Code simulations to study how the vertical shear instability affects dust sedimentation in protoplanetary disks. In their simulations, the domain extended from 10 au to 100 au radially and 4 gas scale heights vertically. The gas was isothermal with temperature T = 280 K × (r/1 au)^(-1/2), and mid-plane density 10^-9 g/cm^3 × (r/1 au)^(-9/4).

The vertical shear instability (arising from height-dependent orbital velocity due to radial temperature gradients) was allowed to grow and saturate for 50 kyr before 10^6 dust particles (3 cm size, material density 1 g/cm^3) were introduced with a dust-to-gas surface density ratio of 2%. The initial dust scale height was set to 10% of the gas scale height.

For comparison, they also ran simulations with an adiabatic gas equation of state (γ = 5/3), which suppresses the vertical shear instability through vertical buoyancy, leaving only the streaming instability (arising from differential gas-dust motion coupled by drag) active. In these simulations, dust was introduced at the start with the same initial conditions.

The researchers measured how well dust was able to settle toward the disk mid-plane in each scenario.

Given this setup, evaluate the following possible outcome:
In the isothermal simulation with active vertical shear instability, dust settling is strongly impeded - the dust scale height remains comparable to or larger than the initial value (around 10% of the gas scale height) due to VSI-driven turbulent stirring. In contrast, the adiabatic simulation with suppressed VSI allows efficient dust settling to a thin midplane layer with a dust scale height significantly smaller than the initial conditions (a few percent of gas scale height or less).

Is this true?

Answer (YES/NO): YES